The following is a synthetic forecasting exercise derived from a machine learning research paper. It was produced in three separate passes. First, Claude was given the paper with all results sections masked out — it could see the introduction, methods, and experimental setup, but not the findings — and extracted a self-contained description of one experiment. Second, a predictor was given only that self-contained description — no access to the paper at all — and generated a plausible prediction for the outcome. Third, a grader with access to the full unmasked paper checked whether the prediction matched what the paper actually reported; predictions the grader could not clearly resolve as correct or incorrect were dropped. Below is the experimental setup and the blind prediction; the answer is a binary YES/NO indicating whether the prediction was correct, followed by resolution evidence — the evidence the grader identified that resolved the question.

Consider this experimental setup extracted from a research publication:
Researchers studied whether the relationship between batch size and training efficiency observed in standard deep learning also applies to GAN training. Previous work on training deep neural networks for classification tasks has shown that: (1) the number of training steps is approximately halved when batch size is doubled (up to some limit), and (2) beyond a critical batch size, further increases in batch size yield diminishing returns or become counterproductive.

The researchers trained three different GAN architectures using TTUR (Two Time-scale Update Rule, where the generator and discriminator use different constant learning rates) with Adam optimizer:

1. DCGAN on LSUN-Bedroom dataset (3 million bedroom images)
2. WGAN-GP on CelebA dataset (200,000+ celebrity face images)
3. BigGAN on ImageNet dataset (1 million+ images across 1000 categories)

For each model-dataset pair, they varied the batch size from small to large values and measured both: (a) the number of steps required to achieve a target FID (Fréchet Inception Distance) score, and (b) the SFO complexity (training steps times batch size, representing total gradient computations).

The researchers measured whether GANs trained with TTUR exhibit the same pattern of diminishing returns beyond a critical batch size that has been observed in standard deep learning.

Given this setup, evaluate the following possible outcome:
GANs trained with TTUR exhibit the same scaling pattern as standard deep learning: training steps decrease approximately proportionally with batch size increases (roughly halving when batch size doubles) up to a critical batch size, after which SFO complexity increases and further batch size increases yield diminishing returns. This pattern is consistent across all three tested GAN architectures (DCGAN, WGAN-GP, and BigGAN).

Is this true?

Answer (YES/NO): NO